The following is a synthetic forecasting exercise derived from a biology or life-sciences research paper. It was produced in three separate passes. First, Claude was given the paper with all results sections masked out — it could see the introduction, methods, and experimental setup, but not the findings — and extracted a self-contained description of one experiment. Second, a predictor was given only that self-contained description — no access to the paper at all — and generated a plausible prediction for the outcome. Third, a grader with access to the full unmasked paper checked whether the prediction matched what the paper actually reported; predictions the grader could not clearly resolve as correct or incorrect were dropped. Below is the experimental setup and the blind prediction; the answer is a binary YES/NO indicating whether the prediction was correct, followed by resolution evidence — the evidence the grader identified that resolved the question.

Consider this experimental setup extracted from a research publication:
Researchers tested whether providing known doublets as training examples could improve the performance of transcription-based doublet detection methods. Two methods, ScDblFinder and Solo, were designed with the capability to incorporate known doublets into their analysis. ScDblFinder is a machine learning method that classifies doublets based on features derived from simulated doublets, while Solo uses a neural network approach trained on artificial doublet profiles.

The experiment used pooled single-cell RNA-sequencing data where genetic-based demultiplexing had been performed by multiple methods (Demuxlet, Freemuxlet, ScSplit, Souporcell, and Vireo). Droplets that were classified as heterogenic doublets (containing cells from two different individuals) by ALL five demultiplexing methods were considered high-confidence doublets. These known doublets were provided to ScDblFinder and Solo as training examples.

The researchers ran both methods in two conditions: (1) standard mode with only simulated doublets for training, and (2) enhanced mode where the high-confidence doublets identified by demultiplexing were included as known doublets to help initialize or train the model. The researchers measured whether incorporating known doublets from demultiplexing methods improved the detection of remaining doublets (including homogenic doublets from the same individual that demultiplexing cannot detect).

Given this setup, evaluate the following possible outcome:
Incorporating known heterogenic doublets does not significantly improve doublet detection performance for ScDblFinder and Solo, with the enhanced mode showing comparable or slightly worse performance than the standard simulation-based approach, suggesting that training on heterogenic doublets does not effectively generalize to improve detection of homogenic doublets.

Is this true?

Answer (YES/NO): YES